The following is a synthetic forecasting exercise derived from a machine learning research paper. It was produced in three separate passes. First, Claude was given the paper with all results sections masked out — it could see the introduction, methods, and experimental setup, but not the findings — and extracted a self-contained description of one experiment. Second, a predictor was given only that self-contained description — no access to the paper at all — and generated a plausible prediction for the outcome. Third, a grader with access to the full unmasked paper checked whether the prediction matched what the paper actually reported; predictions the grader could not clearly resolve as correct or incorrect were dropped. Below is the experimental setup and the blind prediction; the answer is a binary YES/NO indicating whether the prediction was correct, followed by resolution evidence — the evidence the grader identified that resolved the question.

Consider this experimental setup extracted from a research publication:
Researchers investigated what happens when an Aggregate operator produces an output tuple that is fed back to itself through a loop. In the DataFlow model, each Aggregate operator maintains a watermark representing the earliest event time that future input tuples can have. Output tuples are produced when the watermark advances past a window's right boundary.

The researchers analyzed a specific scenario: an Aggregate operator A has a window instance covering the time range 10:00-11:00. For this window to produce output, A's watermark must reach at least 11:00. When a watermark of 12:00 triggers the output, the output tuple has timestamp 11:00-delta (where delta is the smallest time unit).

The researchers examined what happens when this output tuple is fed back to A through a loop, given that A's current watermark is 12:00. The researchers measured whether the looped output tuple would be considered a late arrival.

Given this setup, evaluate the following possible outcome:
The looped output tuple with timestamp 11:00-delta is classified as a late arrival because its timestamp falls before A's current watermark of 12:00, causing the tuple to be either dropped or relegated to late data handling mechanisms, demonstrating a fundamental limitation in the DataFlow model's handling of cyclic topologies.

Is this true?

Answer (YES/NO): YES